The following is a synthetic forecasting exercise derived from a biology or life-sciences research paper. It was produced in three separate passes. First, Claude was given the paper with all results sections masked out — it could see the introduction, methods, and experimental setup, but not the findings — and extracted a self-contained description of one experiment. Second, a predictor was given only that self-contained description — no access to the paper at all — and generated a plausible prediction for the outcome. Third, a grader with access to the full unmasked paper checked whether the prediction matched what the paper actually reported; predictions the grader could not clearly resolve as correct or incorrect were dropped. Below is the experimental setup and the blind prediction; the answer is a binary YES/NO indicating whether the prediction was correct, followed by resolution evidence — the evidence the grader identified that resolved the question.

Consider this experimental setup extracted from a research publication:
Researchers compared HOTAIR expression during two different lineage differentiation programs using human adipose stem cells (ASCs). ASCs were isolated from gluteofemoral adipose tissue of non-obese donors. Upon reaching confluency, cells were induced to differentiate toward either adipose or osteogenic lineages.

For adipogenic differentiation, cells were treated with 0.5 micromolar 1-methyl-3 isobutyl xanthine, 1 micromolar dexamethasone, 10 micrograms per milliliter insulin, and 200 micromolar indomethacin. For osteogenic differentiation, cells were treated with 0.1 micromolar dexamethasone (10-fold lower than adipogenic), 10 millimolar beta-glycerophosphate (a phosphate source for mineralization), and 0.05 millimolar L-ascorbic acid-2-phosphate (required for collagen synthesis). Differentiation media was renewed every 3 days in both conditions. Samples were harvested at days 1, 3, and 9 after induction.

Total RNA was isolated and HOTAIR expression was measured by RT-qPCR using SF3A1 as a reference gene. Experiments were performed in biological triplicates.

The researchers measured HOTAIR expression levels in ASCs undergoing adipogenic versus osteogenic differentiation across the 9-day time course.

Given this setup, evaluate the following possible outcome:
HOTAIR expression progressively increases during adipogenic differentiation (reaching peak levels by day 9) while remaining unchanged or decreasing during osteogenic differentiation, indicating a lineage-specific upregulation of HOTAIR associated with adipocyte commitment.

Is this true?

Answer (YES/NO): NO